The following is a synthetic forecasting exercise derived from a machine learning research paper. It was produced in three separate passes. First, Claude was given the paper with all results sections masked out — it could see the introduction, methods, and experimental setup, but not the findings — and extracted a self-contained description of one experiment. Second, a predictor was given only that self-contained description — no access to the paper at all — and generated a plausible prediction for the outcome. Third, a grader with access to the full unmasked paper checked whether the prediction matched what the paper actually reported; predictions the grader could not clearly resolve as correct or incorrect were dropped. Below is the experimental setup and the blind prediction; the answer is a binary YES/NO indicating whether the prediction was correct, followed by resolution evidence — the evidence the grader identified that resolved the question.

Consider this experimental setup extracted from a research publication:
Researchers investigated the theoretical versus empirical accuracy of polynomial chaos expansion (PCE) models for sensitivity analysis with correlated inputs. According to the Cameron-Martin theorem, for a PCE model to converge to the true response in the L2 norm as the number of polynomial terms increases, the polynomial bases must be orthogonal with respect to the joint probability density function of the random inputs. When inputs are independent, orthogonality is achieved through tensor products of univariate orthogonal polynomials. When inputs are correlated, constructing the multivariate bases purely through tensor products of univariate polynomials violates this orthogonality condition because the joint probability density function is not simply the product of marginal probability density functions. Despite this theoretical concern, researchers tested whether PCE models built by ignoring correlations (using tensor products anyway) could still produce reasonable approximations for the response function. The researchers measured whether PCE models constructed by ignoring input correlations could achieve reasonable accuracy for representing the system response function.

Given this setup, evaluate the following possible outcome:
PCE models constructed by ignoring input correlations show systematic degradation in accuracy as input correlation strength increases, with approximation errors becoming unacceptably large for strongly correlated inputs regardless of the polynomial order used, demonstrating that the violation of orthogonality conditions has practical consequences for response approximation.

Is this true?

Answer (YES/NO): NO